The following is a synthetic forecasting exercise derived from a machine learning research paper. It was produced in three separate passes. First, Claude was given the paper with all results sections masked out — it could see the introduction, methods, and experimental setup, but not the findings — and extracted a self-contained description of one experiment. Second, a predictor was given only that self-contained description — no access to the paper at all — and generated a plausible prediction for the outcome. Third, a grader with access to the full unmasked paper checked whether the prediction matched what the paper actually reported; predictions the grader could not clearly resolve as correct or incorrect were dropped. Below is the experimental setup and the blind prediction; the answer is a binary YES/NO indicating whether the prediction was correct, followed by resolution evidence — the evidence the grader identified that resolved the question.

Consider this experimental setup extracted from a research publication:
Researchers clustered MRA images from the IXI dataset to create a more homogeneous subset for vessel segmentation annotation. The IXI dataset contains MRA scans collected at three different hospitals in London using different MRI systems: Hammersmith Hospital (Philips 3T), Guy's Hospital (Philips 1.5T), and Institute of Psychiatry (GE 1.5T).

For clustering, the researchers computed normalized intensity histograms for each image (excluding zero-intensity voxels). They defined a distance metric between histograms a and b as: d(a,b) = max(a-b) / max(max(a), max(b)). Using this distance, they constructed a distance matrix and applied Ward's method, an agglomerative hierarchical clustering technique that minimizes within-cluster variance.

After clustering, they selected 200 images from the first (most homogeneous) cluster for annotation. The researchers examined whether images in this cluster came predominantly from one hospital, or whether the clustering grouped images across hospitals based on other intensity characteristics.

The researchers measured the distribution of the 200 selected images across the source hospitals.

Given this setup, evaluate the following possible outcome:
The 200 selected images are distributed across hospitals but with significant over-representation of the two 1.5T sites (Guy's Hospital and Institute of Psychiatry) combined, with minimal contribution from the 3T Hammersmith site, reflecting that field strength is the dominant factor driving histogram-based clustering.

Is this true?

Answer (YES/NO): NO